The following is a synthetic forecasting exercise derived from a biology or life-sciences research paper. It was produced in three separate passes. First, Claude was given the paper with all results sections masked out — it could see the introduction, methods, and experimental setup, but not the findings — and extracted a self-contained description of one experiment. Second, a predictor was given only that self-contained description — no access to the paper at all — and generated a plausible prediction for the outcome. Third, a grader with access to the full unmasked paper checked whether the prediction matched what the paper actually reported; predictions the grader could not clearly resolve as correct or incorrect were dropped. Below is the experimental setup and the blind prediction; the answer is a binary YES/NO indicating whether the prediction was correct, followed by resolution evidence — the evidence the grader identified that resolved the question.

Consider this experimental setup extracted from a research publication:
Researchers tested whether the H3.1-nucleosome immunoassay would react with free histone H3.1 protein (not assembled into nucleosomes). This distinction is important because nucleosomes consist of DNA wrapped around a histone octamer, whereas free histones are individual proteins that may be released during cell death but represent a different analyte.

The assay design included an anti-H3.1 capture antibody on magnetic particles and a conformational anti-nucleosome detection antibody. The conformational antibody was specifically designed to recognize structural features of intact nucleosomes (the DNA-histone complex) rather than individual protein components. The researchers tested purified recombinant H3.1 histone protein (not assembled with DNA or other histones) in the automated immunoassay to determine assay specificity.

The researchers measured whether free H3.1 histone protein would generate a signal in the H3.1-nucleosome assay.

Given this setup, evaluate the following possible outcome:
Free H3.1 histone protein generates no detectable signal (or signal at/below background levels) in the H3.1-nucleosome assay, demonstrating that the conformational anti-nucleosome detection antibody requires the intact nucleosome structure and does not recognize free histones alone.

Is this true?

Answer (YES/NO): YES